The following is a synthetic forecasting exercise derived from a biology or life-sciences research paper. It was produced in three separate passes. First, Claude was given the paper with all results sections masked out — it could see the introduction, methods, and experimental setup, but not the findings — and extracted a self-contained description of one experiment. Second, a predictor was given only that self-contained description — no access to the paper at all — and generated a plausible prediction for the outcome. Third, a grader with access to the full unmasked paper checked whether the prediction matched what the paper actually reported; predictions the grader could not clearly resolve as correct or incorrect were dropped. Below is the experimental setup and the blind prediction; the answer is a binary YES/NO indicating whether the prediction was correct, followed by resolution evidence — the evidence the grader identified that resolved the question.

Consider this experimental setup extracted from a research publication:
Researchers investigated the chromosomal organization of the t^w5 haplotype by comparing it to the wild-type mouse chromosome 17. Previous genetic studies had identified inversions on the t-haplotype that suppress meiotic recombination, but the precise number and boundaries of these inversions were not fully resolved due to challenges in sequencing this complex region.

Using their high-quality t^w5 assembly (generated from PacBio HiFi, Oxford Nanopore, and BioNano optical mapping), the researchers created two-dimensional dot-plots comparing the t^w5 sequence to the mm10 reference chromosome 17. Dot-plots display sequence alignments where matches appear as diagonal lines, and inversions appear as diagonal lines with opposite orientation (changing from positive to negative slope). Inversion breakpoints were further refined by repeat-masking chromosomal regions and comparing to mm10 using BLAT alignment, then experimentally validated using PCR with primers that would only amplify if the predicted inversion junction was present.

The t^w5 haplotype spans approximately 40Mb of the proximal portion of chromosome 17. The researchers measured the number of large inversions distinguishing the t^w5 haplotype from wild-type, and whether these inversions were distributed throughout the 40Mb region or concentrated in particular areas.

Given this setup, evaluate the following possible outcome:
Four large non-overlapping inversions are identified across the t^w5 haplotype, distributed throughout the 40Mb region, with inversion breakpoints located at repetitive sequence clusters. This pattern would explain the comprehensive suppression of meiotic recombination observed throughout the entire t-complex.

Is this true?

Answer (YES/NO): NO